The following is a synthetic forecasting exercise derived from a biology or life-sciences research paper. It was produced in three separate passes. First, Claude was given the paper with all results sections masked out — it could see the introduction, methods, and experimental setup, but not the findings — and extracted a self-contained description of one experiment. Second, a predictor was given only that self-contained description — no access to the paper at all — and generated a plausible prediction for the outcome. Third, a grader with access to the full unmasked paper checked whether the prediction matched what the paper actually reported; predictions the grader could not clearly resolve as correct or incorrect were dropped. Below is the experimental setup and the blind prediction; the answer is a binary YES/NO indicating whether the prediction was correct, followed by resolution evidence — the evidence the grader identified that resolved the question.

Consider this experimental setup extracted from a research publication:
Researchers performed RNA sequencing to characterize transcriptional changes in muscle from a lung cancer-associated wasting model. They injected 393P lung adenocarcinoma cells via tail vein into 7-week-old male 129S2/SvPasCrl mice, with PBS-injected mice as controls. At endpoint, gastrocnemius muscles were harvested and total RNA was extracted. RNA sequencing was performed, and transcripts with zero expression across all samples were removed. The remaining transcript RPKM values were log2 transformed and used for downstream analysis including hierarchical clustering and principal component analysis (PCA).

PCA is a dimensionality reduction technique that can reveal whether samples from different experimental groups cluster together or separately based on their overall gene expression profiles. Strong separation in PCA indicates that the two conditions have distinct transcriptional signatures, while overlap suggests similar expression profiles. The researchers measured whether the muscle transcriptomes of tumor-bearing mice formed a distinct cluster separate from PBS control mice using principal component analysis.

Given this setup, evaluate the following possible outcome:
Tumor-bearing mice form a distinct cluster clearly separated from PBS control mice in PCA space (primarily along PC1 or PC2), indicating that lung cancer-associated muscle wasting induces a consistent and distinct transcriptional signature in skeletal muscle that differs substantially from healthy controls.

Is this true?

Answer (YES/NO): YES